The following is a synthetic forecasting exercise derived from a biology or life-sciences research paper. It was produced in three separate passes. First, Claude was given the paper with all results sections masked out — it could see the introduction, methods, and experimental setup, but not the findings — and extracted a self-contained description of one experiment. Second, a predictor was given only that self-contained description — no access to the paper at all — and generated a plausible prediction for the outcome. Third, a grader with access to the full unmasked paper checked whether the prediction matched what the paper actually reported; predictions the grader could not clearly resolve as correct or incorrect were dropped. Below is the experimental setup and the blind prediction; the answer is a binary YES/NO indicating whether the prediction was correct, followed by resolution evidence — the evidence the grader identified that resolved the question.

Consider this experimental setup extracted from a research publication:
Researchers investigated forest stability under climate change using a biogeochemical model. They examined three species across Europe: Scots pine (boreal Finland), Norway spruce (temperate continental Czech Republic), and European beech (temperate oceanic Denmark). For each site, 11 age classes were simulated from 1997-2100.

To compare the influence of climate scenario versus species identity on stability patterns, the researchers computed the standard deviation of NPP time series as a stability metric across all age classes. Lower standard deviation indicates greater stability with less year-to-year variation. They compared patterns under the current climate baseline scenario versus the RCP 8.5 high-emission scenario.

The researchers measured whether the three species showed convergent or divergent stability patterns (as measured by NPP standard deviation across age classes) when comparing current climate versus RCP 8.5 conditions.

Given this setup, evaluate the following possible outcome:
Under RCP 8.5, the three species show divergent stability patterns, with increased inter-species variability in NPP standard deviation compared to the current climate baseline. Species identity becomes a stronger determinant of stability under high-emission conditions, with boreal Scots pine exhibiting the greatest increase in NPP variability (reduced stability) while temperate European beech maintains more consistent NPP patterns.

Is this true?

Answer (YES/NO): NO